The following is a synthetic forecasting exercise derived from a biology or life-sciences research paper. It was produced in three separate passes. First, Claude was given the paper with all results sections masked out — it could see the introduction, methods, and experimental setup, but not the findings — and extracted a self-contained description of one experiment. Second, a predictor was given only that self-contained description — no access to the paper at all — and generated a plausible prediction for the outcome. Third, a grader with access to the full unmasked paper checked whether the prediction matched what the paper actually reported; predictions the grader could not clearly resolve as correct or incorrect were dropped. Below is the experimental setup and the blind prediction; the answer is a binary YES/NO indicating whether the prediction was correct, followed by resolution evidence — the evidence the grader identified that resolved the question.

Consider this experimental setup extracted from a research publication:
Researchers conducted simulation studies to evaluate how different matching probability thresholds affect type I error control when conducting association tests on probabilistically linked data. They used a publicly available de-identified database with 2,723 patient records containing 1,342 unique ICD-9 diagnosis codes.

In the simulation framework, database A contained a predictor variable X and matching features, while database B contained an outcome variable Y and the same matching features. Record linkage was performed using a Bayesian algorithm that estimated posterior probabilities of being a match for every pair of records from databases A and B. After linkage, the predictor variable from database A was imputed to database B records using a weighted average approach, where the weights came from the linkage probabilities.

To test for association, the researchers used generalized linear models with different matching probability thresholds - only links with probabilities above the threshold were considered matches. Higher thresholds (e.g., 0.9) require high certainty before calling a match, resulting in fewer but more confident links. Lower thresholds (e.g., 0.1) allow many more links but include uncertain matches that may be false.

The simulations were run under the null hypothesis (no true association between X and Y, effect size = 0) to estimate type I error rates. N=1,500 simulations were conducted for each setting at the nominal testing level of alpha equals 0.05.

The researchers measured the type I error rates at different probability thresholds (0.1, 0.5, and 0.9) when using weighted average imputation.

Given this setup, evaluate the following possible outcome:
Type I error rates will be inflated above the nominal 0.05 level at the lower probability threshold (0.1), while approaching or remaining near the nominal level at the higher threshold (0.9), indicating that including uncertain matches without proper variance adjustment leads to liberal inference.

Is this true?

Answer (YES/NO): NO